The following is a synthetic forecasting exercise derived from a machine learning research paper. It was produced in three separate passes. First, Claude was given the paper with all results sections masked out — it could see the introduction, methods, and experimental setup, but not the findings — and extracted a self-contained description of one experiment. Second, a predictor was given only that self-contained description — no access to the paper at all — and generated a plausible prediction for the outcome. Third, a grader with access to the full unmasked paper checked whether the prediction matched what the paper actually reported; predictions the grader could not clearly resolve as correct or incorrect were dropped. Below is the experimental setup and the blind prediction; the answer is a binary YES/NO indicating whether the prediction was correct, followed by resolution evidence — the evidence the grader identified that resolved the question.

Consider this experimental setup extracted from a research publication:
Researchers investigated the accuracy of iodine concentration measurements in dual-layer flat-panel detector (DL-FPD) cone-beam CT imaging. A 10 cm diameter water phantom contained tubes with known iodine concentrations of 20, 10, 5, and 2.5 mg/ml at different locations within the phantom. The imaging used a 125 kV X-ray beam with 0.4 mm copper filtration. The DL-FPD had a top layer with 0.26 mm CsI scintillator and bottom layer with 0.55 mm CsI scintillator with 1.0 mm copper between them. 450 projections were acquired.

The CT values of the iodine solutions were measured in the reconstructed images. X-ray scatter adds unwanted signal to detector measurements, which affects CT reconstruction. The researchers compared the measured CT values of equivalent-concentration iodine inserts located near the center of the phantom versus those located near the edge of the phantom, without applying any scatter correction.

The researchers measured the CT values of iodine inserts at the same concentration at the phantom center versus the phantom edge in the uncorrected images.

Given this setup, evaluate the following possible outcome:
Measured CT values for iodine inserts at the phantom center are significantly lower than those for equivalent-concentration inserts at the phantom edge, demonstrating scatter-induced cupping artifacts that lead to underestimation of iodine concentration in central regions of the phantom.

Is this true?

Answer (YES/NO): YES